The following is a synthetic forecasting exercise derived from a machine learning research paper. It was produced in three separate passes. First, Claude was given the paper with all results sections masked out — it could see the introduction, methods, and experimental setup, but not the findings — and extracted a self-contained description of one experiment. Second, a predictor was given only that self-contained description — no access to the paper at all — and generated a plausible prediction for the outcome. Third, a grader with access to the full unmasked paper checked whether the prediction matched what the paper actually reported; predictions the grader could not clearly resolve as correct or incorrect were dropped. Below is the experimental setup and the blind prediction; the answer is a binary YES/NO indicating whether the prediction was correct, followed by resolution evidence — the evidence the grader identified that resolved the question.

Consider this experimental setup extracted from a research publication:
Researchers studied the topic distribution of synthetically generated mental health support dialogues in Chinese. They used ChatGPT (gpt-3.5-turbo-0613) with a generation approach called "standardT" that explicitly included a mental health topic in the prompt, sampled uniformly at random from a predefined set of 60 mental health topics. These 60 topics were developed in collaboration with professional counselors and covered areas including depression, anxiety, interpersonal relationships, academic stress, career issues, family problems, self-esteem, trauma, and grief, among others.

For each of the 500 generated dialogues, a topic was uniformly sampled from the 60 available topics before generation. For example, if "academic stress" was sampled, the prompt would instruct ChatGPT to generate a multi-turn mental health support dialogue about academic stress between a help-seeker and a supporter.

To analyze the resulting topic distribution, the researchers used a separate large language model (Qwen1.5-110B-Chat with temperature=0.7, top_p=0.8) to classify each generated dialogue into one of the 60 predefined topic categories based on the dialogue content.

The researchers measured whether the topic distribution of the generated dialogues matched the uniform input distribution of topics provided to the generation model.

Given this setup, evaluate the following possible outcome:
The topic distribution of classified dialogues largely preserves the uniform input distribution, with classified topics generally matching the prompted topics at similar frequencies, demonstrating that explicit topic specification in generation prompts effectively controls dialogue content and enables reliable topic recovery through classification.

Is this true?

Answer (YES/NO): NO